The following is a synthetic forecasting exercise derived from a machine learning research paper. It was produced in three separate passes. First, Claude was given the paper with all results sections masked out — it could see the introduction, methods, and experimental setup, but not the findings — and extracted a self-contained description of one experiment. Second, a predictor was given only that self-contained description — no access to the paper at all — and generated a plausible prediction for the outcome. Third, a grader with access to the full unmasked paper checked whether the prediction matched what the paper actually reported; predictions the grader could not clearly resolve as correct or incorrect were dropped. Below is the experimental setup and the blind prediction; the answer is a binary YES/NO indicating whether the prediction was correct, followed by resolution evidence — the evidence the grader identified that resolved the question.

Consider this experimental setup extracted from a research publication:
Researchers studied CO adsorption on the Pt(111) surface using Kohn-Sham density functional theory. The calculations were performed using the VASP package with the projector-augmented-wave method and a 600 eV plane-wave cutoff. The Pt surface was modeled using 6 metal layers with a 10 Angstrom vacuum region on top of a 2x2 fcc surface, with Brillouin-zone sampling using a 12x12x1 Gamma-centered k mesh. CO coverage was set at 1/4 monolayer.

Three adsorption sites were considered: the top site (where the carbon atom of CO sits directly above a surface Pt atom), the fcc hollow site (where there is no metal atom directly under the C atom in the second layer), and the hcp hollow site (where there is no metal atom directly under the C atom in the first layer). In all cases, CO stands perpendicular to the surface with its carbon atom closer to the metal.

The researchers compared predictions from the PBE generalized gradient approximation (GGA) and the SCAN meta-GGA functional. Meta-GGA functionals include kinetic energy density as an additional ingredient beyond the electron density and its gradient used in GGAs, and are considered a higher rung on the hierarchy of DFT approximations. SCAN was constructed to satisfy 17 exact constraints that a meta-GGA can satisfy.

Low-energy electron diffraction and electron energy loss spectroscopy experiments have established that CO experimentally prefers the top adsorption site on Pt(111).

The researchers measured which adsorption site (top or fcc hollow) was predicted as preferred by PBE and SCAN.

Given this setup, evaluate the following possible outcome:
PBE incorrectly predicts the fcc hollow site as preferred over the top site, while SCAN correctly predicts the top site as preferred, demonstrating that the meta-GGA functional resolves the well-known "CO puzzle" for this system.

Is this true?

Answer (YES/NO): NO